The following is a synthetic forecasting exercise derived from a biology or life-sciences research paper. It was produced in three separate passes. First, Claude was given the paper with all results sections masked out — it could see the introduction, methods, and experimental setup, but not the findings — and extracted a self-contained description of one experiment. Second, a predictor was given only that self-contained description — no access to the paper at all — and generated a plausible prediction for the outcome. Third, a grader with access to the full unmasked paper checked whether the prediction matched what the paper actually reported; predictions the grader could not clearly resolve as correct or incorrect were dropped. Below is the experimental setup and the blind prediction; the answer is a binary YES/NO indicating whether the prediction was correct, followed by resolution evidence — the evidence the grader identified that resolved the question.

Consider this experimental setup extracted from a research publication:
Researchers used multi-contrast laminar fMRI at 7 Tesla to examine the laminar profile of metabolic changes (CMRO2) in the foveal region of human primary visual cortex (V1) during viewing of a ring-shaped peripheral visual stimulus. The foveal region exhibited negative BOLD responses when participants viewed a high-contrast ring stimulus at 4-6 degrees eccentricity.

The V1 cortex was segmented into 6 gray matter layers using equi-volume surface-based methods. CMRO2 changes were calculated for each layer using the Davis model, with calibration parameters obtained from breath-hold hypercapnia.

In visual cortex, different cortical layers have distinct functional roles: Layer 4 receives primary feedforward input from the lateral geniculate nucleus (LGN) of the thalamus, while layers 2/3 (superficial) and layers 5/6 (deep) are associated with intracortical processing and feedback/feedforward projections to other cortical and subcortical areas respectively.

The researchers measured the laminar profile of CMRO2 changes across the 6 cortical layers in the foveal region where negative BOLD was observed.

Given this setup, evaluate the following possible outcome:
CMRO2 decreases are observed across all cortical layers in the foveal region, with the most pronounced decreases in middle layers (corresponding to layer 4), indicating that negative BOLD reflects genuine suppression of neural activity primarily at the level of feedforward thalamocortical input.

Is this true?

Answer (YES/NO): NO